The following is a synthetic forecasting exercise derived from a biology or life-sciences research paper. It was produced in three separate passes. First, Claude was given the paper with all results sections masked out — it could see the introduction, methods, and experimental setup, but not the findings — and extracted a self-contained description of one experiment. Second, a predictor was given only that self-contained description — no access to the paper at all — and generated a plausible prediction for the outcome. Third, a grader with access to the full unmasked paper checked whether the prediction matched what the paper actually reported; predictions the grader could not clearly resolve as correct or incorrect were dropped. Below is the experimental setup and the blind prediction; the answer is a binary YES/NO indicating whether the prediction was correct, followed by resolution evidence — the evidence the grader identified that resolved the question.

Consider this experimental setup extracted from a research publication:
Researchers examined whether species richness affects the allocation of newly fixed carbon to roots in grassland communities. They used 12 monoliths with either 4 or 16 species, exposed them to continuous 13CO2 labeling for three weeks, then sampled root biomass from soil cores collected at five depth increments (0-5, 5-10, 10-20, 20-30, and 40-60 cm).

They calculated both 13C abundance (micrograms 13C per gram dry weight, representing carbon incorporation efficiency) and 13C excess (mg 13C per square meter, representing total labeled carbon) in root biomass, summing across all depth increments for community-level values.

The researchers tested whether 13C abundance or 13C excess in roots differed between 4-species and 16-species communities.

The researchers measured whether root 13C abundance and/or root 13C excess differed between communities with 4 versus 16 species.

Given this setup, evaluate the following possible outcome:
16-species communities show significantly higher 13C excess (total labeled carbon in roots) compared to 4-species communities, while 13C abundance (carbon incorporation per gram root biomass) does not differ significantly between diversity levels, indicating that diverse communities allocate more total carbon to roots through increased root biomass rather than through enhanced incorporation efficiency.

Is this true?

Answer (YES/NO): NO